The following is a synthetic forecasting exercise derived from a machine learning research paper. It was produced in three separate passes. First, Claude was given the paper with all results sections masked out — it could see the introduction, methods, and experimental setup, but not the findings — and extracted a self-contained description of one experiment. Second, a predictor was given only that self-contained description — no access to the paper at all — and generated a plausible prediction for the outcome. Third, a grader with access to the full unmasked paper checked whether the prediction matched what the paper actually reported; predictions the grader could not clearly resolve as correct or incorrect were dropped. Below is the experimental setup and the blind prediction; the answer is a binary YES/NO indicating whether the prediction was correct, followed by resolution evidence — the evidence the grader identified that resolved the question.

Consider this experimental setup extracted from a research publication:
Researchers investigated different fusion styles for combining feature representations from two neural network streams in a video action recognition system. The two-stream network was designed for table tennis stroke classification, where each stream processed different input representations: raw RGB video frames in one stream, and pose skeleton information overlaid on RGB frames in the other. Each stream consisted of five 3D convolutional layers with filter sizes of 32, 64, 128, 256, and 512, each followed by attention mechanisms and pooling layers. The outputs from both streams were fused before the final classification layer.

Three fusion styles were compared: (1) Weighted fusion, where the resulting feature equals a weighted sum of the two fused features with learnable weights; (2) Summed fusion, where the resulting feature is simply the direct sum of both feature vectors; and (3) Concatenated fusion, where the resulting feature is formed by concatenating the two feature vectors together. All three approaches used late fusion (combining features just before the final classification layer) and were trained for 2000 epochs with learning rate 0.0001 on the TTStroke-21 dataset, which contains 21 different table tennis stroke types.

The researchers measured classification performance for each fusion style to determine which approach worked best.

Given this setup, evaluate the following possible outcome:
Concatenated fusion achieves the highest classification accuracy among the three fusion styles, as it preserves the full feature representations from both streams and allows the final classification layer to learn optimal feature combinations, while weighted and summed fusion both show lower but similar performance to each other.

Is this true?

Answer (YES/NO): NO